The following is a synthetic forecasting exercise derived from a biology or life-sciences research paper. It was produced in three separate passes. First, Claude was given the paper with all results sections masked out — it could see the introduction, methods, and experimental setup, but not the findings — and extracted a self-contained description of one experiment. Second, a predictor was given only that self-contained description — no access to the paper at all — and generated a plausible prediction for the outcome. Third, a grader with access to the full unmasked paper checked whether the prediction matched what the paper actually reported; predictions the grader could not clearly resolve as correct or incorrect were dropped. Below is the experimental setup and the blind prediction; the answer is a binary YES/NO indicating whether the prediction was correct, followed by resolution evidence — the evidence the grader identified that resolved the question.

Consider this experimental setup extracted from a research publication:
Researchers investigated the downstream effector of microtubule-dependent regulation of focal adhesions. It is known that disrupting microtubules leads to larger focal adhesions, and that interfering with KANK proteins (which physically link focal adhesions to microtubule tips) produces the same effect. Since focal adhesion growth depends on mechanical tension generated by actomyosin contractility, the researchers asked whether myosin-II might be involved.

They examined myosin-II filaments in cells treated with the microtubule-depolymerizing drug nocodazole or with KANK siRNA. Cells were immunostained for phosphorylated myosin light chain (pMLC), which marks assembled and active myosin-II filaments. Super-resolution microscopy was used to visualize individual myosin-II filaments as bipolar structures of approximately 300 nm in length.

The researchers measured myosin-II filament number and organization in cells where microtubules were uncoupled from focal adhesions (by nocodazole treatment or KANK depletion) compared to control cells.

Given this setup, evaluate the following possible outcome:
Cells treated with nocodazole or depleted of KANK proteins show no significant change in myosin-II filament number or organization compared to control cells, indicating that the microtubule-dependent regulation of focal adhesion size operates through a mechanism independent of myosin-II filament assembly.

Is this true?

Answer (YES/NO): NO